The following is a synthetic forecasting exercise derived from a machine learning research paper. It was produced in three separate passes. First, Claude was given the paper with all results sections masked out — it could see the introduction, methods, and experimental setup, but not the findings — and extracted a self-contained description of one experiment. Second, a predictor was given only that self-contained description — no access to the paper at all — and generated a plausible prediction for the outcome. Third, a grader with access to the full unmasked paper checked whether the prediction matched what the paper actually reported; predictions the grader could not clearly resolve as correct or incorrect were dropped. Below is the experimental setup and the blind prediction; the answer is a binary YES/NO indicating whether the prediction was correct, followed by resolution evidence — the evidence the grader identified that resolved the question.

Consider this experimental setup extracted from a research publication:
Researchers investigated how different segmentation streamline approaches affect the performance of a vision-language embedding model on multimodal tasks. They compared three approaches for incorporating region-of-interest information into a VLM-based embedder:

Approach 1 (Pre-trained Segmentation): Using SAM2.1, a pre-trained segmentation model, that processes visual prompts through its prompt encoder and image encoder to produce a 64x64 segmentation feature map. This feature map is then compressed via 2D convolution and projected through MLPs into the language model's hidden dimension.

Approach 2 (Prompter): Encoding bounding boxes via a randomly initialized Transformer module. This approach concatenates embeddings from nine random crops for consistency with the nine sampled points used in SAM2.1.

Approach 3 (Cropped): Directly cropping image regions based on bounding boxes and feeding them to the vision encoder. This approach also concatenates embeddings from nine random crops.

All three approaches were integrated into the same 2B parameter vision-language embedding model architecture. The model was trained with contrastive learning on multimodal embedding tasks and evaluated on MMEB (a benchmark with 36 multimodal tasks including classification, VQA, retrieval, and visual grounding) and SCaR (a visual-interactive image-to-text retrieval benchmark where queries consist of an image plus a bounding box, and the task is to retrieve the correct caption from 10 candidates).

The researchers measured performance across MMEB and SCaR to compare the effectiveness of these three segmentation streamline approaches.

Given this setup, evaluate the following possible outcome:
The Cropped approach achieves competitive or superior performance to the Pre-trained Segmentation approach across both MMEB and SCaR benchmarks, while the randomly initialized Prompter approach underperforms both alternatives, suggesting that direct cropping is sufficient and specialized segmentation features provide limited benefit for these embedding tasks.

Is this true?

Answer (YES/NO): NO